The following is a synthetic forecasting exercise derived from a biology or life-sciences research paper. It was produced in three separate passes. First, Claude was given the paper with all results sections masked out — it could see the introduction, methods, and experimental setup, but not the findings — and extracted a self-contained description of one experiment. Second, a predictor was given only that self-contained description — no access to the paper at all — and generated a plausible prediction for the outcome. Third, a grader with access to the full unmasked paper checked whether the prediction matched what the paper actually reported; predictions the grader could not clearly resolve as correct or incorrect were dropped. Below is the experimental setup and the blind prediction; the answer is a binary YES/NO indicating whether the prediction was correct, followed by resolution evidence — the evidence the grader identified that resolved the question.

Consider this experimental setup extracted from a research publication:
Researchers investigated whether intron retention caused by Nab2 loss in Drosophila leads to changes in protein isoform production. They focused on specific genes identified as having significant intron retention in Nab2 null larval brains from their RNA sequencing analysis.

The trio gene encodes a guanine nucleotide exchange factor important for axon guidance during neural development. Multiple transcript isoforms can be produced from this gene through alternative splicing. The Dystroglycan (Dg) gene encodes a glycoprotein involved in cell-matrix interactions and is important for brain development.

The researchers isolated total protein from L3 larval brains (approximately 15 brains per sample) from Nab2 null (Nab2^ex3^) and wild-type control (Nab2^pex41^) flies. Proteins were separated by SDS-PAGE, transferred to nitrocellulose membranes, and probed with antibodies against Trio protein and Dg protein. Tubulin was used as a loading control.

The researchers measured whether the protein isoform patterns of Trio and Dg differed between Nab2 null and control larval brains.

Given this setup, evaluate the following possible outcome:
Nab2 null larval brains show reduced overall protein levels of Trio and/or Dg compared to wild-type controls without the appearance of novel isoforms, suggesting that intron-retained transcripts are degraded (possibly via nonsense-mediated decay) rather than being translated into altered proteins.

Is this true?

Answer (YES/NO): NO